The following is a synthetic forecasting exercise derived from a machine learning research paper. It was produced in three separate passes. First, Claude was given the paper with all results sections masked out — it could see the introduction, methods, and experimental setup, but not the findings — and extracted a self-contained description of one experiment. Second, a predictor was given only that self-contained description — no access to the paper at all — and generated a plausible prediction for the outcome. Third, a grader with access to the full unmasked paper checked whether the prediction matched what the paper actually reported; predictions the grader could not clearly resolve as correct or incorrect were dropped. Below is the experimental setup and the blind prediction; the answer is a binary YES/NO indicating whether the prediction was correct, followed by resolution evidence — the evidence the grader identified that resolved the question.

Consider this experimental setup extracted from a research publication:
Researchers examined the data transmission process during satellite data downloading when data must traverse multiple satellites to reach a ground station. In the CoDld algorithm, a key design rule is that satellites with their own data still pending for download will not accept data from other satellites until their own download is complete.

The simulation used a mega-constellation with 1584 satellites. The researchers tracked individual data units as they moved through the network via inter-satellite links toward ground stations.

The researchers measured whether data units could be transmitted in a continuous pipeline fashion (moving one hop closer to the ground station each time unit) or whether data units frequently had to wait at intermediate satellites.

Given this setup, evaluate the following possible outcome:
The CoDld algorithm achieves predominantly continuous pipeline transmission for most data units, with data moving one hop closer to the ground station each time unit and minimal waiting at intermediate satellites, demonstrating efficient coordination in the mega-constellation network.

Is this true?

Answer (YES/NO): NO